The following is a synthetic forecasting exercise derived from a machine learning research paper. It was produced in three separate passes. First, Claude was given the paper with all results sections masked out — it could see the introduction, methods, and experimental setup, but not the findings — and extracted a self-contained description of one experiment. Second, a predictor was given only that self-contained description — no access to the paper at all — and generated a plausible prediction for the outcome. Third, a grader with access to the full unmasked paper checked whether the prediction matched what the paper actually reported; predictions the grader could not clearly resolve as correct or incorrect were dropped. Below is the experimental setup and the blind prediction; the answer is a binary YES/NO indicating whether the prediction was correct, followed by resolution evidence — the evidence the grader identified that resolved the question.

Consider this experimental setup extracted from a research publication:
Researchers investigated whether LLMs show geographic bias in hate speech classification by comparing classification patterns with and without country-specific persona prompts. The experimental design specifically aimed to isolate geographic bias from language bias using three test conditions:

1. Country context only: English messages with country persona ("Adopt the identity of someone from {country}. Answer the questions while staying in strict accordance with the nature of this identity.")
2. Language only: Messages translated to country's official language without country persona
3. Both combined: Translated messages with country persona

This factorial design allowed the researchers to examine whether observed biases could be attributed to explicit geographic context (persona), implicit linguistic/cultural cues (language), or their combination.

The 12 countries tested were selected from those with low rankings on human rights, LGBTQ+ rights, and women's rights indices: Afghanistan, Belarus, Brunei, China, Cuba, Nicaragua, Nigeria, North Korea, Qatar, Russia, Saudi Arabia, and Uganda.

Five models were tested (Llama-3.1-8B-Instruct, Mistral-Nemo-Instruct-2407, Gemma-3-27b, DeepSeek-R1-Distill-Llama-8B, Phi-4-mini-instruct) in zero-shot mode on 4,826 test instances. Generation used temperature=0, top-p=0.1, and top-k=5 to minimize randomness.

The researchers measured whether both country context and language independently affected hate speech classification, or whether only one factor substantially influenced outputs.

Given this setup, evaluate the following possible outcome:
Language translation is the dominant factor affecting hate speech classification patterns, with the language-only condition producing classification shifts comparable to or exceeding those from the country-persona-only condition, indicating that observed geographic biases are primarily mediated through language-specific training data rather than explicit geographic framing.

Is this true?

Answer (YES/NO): NO